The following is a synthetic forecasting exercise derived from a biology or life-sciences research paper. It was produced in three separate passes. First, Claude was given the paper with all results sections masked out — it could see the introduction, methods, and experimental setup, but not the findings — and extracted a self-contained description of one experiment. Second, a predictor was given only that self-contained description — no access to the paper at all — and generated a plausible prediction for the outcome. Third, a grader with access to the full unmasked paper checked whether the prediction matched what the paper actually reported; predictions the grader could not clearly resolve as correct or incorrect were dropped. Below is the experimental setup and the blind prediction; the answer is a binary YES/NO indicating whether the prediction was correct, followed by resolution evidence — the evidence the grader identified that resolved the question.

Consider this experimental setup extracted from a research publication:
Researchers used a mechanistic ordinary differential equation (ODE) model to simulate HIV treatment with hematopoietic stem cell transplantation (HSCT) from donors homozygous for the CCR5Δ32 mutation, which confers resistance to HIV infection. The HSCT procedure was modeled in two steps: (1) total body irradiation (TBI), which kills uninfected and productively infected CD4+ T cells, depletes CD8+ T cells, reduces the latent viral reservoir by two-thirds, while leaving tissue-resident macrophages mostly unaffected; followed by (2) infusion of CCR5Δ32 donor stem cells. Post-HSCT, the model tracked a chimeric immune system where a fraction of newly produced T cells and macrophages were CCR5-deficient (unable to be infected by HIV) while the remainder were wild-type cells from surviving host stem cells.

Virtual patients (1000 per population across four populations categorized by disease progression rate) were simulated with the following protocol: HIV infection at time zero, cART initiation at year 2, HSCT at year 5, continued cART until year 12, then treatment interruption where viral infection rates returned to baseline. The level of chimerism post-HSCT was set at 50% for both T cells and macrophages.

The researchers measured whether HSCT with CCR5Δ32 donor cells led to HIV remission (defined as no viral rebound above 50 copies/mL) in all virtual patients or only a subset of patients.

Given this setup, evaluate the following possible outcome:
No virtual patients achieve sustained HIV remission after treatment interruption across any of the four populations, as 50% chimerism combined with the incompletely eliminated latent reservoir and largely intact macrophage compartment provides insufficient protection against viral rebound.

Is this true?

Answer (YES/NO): NO